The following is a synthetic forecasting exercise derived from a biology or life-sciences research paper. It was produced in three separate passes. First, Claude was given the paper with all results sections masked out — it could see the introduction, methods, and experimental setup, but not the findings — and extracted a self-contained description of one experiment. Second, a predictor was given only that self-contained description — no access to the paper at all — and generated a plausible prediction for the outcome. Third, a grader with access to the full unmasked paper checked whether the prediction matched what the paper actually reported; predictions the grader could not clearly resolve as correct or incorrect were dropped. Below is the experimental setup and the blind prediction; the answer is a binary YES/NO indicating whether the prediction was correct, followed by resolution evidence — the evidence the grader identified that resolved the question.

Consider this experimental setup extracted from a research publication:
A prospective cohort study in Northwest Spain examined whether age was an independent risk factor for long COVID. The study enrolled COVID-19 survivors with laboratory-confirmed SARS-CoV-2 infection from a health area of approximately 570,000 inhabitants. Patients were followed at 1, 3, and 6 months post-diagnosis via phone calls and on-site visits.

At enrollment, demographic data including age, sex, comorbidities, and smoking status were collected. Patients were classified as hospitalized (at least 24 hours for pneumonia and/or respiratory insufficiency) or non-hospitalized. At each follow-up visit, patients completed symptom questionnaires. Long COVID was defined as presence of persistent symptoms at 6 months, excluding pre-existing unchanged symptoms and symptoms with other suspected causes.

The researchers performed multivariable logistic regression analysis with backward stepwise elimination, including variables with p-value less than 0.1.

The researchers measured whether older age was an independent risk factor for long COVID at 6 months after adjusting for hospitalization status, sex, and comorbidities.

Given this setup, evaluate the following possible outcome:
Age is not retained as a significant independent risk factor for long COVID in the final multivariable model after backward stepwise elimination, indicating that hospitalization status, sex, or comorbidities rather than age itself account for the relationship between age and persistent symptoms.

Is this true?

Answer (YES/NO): YES